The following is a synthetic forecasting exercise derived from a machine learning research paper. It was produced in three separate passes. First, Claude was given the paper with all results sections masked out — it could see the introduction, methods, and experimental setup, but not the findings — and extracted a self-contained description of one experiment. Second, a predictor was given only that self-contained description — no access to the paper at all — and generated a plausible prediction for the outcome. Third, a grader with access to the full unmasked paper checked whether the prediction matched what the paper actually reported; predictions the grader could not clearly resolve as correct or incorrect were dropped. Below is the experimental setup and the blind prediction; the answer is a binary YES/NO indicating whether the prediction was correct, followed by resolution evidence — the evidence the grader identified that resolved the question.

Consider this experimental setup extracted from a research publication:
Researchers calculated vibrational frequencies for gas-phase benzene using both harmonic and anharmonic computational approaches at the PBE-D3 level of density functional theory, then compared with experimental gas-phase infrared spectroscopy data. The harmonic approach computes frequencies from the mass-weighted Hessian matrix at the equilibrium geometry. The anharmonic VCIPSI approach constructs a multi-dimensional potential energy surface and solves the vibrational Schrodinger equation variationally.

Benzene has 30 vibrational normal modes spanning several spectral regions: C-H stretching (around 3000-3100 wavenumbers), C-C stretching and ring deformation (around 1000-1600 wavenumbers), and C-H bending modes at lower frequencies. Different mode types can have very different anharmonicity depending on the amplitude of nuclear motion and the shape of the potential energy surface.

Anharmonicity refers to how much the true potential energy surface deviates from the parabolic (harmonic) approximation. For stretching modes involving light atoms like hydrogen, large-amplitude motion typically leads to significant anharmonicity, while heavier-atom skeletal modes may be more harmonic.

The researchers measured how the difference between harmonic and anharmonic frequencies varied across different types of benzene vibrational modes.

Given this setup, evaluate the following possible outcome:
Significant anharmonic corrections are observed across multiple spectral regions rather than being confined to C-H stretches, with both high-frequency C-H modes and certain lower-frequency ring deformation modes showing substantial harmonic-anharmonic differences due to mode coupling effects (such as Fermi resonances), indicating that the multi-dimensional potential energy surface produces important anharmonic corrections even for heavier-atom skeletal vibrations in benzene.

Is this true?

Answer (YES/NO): NO